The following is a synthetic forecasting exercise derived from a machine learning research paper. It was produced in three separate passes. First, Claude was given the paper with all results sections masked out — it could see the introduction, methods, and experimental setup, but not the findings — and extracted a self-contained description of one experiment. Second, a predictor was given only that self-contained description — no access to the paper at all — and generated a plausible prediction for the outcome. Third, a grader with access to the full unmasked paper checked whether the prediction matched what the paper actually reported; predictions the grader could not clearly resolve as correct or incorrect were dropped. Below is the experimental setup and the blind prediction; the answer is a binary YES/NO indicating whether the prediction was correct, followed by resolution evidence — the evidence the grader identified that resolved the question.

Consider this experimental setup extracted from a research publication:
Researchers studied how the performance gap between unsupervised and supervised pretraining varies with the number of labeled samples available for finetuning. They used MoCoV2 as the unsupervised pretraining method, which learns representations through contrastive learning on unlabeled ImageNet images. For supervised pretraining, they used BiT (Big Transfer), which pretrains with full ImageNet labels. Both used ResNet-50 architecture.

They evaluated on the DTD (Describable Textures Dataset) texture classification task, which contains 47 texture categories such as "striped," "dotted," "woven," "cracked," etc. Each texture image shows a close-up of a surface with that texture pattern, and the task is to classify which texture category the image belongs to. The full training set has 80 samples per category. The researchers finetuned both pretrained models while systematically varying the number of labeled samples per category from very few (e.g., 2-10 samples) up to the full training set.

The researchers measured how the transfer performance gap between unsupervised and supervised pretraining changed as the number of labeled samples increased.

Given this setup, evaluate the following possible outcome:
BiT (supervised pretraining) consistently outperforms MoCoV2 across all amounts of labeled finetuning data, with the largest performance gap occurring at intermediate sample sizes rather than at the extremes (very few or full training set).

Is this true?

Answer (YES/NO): NO